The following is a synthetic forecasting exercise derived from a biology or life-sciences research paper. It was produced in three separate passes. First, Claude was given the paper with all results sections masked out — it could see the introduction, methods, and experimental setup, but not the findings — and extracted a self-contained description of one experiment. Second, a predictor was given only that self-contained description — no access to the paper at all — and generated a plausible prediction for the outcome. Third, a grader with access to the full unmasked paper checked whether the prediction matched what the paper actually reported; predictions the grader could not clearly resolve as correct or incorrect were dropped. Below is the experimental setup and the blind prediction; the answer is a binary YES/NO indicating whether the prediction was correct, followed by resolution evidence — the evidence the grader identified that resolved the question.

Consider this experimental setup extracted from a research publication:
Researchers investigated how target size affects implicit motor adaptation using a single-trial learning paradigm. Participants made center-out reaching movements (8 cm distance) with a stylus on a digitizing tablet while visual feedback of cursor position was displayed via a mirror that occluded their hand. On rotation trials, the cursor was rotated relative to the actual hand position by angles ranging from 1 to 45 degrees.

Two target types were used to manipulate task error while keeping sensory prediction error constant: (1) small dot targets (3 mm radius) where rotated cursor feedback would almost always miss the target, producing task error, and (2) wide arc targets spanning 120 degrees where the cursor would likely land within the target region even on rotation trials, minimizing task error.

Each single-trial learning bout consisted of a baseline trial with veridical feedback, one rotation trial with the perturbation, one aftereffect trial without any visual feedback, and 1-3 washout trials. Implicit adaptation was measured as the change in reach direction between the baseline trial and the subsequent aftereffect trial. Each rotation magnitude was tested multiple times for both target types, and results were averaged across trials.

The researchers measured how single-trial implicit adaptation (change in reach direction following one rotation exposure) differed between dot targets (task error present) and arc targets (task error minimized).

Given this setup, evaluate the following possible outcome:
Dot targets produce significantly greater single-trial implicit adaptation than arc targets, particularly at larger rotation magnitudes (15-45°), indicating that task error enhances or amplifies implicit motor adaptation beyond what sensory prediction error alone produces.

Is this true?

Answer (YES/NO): NO